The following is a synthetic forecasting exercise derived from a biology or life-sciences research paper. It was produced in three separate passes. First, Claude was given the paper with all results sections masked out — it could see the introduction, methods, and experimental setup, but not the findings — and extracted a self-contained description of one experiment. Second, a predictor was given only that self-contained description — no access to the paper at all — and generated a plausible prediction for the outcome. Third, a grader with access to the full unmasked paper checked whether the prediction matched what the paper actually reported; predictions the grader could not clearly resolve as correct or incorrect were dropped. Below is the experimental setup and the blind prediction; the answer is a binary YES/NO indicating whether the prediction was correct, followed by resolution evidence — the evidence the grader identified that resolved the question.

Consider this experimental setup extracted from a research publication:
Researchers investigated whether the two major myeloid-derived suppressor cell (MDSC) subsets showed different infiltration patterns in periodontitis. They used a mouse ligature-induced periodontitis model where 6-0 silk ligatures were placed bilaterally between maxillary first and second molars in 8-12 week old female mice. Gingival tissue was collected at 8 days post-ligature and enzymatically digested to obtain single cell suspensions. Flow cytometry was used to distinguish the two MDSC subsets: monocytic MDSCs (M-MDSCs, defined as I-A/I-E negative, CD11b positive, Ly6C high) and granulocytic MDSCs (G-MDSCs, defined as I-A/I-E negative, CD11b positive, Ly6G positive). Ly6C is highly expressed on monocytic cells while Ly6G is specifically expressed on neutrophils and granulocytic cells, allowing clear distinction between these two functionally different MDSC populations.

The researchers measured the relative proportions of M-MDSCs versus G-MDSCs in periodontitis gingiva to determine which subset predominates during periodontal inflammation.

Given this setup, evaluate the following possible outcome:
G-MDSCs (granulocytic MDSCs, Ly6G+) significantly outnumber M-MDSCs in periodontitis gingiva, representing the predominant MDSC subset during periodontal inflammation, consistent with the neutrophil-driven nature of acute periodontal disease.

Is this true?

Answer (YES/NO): YES